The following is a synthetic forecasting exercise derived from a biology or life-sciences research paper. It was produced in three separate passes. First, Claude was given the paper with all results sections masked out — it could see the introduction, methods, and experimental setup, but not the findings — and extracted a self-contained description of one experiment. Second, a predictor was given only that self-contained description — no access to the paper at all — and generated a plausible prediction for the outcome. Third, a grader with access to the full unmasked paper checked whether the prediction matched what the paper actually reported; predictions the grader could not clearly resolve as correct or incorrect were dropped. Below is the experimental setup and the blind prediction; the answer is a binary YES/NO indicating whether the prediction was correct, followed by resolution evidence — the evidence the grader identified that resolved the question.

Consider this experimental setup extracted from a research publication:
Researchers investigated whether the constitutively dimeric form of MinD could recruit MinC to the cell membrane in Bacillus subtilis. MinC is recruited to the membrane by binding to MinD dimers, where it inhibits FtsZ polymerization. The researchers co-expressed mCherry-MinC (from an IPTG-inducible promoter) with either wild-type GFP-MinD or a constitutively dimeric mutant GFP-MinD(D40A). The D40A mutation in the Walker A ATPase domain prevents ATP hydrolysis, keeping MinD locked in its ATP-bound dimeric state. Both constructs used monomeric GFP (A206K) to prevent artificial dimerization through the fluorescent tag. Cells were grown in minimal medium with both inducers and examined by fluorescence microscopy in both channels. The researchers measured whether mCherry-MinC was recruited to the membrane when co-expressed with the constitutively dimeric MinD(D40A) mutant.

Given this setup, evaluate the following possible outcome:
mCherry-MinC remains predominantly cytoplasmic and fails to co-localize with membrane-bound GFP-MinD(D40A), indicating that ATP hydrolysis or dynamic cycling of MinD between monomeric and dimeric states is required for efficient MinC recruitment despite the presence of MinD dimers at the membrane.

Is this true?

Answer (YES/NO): NO